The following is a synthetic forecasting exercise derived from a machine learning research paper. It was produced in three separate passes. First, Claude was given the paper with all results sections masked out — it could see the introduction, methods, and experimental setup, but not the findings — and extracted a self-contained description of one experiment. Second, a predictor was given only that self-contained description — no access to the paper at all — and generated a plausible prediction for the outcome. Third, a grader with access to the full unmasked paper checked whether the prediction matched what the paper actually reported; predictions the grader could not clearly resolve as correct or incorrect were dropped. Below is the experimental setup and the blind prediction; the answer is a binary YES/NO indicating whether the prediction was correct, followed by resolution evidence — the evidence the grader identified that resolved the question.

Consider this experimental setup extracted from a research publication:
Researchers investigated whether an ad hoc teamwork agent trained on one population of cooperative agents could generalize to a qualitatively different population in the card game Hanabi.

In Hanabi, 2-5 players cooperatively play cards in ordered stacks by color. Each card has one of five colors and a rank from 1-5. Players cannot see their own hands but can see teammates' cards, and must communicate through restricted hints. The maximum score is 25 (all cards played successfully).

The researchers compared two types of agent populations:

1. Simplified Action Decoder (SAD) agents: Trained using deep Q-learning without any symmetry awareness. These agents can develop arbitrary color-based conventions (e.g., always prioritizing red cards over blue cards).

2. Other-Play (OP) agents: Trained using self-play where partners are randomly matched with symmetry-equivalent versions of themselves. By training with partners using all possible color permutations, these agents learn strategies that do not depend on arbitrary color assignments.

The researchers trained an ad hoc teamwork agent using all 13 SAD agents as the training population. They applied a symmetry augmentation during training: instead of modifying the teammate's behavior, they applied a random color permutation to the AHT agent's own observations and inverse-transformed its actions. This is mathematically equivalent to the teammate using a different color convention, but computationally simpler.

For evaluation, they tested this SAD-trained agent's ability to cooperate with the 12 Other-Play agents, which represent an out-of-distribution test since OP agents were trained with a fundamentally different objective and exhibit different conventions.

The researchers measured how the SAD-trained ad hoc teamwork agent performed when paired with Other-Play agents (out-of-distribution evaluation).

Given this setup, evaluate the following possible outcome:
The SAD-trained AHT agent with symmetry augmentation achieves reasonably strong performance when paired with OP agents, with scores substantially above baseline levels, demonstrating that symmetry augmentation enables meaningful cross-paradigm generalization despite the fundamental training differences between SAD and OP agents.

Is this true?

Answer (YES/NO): YES